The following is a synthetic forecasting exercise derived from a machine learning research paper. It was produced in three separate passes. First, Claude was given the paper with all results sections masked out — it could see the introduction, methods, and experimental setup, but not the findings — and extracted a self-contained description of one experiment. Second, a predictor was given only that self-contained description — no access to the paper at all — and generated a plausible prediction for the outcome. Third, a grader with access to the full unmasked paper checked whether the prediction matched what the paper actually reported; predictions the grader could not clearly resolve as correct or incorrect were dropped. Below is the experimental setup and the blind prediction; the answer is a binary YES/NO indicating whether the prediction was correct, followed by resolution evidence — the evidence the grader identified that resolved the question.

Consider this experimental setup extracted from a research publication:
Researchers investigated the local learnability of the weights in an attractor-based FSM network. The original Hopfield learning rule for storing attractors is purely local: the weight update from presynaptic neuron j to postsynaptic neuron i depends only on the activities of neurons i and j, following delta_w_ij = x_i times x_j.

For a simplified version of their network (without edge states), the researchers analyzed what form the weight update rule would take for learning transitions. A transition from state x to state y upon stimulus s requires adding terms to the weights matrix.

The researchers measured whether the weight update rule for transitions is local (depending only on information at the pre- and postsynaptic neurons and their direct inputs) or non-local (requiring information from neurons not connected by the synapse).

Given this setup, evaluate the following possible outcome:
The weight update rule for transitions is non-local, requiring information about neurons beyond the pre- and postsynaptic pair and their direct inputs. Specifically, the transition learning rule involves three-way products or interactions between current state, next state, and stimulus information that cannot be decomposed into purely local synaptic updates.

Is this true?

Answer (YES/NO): NO